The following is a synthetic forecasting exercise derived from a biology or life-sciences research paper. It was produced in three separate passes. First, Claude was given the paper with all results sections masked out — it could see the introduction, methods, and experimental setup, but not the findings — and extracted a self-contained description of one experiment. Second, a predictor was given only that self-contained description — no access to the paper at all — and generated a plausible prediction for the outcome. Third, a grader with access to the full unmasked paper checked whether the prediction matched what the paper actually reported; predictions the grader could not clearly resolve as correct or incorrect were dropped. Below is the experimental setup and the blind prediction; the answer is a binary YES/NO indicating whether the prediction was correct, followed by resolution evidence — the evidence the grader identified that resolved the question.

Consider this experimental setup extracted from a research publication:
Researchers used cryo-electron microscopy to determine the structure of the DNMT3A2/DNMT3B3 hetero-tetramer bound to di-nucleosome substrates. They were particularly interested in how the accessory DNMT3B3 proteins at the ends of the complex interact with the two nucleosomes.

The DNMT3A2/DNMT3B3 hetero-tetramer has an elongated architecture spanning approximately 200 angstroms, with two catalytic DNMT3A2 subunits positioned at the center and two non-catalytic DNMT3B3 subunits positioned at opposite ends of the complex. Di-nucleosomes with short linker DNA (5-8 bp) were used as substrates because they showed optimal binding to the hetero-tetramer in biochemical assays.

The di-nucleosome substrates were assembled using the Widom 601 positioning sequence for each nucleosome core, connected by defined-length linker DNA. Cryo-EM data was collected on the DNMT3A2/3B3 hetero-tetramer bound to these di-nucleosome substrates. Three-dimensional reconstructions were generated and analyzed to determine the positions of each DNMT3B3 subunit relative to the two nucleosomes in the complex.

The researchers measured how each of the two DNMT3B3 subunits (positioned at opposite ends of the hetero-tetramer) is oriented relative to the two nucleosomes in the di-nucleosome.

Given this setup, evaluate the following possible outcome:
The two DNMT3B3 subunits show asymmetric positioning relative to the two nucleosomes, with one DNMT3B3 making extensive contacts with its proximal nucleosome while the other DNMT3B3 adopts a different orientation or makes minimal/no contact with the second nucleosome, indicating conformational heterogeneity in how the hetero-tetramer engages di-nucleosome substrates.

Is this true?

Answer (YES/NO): NO